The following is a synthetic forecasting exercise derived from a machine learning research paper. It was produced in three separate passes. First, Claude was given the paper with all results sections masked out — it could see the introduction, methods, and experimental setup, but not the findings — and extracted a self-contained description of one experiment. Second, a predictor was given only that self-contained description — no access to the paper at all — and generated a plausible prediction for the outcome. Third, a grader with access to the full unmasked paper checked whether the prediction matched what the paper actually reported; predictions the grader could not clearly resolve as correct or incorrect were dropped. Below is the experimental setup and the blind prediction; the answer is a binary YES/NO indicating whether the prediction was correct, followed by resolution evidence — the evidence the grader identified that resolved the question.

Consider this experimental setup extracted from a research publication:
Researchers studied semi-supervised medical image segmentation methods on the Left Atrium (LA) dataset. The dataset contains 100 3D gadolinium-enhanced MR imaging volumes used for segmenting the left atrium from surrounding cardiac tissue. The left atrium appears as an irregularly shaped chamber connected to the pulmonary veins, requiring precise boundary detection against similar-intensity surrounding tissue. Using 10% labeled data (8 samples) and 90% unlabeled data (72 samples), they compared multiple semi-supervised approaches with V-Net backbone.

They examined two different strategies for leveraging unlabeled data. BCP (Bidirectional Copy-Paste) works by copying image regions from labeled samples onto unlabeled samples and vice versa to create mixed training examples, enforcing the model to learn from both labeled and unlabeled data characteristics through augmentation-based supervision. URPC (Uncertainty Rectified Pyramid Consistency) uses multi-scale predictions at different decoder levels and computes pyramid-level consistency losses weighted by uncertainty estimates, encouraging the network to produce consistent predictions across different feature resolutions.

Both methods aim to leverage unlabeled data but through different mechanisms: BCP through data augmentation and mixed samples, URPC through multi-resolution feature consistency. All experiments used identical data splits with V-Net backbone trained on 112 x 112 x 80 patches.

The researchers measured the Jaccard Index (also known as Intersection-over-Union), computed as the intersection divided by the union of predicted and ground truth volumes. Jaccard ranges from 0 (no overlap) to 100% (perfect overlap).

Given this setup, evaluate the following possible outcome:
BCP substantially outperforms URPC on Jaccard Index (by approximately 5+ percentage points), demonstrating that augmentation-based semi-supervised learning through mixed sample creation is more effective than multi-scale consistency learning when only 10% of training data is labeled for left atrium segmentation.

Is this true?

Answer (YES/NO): NO